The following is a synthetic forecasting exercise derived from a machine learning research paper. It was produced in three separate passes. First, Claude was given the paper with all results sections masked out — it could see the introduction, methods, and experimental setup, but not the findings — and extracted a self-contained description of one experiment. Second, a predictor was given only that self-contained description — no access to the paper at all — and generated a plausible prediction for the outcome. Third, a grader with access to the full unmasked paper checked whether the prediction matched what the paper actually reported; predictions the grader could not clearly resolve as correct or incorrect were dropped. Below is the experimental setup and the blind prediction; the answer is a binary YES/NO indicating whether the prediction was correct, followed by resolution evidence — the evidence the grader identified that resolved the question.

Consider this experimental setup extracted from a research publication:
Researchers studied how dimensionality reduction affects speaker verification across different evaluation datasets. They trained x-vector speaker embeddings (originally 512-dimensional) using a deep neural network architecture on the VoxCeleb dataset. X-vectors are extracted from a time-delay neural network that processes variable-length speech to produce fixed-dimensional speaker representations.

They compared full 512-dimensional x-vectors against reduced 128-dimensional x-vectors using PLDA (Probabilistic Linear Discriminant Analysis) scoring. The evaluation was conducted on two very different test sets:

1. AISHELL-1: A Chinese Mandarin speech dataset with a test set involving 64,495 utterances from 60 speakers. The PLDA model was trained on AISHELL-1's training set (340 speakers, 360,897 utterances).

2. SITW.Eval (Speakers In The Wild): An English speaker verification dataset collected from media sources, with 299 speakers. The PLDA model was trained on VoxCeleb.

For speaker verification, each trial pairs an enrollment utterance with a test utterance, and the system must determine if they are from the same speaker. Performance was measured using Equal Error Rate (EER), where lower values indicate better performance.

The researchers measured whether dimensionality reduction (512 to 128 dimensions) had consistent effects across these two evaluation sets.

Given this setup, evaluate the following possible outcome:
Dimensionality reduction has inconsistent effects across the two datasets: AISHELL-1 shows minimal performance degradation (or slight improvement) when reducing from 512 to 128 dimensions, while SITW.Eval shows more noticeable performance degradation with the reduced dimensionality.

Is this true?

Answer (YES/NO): NO